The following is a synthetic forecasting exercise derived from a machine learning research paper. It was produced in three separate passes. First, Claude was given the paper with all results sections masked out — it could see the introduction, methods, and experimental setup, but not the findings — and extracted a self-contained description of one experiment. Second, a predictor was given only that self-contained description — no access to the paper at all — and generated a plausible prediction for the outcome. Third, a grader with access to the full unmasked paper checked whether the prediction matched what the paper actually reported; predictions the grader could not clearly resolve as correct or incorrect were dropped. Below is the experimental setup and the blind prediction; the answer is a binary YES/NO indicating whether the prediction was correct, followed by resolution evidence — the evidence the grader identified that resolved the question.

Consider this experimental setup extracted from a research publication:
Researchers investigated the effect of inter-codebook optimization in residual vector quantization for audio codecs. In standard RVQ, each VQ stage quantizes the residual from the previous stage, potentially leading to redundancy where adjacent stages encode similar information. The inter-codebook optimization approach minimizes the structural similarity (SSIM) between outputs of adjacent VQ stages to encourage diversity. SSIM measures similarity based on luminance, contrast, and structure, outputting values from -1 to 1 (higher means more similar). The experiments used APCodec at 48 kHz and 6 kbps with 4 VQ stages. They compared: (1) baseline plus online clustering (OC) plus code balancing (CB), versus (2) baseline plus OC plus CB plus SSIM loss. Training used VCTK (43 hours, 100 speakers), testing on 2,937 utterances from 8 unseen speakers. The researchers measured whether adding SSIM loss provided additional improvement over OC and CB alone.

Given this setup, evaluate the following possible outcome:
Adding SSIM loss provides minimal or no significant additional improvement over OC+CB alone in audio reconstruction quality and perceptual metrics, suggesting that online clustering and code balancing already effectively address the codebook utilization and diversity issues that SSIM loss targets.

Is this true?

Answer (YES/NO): NO